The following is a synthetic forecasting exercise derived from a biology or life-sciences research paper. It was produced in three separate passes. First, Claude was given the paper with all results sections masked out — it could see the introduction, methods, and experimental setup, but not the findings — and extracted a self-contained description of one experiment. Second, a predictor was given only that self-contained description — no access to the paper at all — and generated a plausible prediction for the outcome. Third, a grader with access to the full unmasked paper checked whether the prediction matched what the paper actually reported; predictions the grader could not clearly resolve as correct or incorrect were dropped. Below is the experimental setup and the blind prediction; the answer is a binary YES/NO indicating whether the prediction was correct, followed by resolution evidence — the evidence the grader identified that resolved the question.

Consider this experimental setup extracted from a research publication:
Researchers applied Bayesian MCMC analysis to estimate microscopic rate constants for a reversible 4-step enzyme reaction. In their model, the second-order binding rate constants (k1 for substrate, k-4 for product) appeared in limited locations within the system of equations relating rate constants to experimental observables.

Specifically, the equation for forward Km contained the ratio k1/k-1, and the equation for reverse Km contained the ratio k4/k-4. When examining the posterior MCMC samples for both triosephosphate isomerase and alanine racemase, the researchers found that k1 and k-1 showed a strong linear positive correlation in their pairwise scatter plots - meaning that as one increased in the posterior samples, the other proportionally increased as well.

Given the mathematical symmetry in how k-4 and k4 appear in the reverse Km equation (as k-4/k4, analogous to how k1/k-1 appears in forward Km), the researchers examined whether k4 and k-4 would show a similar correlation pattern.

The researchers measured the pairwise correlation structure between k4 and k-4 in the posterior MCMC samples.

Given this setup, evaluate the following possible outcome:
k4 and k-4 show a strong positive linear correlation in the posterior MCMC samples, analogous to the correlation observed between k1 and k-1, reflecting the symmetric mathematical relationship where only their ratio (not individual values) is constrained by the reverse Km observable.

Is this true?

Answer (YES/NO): YES